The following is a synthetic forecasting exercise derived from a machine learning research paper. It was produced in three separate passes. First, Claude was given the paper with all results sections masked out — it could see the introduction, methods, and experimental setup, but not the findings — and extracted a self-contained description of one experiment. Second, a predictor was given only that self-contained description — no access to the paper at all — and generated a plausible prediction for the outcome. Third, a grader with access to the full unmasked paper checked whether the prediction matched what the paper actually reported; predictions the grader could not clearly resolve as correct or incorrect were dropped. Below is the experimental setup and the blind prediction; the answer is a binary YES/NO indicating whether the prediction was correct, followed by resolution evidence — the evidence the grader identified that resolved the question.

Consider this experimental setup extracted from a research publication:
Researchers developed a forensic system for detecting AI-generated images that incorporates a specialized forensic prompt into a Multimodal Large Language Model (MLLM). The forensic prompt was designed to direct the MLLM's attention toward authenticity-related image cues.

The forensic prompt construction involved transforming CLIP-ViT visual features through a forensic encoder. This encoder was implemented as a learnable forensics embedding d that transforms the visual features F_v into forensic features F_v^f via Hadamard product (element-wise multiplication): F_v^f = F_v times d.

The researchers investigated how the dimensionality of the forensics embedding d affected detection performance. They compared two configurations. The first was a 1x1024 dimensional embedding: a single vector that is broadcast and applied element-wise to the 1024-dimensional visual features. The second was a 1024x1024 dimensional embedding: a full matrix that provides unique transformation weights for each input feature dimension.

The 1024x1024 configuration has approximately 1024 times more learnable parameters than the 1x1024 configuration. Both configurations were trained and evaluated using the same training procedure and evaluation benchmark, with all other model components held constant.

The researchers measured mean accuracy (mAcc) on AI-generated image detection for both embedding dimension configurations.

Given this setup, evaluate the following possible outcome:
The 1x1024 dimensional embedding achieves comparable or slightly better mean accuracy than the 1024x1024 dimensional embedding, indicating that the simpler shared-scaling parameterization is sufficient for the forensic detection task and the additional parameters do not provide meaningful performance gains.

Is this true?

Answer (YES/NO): YES